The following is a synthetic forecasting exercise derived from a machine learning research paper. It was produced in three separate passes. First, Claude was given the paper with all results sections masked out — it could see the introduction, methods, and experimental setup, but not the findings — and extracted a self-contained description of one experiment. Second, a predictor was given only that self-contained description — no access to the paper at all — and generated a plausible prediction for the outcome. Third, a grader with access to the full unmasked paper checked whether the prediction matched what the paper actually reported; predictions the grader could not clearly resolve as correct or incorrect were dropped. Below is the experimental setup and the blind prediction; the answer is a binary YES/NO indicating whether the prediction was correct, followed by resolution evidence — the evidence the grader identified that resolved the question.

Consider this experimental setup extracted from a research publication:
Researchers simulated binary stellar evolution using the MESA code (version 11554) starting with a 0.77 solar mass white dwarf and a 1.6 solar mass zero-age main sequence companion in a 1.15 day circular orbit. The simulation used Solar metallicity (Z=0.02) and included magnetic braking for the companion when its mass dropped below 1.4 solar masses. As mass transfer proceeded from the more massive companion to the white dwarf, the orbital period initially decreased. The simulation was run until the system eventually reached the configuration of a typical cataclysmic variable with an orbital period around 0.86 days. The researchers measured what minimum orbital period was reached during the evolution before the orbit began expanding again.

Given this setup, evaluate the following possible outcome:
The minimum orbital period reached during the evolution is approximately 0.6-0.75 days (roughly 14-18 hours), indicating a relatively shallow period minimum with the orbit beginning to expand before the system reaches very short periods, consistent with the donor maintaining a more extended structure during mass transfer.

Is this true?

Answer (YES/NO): YES